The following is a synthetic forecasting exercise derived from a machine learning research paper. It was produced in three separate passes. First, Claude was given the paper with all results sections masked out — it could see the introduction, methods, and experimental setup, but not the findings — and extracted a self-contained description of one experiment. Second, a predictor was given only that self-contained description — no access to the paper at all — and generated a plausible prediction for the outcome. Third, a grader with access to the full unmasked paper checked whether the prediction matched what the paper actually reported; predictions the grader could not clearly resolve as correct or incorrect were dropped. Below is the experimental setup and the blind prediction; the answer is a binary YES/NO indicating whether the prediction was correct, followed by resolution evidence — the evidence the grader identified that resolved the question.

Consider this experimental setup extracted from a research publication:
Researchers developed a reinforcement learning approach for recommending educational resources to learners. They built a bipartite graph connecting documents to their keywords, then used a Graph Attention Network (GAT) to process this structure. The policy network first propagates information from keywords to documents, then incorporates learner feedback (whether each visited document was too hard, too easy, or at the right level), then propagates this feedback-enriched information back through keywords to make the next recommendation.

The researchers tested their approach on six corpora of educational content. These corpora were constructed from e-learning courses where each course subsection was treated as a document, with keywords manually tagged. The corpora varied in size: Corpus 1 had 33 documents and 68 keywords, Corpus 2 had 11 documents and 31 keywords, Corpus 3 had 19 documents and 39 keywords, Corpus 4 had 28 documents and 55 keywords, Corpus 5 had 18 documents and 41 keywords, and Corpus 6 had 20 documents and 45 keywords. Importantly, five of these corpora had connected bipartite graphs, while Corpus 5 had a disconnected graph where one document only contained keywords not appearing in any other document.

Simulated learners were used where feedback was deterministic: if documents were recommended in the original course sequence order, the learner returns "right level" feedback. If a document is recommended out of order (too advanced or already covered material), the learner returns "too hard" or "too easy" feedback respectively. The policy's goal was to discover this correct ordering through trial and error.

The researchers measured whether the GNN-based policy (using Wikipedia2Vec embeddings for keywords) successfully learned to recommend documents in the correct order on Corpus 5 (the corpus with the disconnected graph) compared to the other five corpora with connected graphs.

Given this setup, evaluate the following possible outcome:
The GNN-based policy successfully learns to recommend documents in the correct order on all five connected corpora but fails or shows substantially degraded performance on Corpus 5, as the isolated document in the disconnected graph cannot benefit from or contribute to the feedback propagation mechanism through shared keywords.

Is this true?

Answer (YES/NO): YES